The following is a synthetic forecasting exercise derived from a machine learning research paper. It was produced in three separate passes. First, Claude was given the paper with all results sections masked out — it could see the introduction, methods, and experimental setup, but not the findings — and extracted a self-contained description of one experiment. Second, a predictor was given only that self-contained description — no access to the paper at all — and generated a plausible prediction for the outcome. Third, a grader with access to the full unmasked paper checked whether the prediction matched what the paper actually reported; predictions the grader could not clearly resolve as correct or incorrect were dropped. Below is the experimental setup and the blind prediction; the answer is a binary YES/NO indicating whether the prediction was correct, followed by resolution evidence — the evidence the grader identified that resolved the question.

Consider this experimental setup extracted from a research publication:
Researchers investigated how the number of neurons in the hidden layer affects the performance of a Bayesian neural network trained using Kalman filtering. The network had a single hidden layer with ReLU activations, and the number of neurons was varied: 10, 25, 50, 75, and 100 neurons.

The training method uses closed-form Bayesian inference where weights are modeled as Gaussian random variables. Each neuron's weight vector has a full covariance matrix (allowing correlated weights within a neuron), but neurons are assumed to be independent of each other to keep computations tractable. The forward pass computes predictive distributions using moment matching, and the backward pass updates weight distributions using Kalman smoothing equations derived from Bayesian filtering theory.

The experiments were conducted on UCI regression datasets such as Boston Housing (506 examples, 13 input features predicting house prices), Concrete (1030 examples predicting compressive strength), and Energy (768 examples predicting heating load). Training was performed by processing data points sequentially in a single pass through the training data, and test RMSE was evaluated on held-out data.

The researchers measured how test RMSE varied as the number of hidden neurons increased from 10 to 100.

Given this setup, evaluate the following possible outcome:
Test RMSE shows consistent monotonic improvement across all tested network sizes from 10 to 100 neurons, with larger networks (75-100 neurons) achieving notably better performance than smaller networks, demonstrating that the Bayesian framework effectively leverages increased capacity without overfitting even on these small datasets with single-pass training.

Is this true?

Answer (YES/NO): NO